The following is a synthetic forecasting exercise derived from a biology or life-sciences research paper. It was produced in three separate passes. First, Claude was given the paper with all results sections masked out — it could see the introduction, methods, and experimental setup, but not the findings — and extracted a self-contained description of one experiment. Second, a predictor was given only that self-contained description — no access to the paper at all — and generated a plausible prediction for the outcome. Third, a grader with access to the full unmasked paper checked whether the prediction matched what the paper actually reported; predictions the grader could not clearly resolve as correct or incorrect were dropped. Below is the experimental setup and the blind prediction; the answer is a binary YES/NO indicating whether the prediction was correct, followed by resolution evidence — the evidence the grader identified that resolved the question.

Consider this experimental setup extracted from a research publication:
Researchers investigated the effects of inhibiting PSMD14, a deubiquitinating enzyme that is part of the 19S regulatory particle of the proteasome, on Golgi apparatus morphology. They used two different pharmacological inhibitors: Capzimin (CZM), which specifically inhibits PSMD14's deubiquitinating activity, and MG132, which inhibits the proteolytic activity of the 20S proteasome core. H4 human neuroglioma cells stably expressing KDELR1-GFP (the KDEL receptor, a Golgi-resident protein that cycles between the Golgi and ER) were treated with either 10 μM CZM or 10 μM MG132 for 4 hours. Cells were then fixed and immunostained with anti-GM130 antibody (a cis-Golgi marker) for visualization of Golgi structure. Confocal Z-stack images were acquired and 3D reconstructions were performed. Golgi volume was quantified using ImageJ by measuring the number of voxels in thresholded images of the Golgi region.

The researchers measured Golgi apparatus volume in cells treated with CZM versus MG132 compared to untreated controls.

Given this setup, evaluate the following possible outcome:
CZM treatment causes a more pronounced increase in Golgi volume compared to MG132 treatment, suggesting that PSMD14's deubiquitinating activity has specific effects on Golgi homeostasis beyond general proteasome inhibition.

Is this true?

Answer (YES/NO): YES